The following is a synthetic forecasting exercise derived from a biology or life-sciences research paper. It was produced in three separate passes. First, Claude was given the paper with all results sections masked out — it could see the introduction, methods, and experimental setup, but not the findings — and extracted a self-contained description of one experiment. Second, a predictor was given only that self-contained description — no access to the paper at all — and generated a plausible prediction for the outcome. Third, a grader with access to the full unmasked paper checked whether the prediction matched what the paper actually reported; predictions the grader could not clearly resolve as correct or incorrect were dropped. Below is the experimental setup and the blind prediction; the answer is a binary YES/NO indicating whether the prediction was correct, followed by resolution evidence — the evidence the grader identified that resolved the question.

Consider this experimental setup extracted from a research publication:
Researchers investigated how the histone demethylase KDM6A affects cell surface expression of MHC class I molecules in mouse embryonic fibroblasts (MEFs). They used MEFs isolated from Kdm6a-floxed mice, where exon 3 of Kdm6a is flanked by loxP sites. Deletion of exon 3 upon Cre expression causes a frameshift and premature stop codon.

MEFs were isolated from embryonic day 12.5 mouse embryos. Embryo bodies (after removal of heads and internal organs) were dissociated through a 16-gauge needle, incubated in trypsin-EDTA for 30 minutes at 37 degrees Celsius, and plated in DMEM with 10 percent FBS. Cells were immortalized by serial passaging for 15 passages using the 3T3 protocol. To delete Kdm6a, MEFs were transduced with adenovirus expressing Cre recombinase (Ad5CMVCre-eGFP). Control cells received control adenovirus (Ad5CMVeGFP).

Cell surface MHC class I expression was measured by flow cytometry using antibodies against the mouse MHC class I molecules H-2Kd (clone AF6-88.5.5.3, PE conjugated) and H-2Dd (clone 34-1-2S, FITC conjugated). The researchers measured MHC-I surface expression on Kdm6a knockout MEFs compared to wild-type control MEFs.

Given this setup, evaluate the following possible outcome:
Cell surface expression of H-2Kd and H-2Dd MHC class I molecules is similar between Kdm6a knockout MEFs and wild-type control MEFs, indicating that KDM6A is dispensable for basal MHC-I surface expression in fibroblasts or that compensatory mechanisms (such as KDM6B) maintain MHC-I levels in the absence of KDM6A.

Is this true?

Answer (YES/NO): NO